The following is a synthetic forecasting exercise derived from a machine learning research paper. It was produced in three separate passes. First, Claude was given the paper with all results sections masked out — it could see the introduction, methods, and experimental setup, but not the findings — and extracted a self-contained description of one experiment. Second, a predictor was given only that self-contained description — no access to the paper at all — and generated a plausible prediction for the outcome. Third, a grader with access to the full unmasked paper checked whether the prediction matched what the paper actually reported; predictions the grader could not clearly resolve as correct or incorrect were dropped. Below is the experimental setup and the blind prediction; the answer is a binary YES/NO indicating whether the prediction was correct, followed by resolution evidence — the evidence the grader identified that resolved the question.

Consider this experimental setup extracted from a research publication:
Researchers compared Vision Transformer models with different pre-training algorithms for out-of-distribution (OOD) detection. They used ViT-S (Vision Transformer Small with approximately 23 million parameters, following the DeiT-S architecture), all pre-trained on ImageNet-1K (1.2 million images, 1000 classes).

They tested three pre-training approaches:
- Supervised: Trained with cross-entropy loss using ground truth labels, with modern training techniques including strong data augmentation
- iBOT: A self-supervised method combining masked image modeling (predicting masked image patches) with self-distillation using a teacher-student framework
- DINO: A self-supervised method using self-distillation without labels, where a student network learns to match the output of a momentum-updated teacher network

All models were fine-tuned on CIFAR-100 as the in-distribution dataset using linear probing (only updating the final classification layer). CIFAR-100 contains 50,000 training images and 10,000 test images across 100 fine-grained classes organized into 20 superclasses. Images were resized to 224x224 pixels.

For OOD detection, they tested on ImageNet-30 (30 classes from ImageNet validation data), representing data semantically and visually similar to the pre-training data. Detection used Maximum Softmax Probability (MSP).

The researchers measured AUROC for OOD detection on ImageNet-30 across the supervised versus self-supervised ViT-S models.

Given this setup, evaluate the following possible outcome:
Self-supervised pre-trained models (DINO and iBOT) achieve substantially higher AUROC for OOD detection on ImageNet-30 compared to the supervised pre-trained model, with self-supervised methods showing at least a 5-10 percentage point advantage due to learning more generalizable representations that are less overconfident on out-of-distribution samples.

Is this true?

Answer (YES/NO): NO